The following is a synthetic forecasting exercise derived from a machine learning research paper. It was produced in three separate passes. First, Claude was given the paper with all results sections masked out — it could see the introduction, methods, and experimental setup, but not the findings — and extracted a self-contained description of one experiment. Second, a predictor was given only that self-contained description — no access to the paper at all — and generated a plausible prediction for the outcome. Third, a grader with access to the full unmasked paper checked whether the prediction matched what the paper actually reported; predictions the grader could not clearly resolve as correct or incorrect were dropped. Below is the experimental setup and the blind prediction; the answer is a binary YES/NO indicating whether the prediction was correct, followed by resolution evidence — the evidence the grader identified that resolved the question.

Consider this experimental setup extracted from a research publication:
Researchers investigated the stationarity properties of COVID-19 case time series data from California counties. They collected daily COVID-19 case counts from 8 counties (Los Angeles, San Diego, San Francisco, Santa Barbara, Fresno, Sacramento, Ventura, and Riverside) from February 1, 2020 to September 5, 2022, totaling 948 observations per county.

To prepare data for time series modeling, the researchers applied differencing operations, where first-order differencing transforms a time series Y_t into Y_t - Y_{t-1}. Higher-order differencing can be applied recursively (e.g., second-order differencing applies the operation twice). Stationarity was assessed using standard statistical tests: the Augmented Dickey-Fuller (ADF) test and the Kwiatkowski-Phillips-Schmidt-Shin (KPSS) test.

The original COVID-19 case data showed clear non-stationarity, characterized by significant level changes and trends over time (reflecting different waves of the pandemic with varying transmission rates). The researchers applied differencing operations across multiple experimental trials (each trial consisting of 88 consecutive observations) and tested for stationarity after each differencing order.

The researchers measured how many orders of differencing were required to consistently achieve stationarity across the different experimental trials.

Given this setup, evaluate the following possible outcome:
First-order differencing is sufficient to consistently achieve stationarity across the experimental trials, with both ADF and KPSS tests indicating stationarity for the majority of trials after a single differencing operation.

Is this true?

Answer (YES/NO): YES